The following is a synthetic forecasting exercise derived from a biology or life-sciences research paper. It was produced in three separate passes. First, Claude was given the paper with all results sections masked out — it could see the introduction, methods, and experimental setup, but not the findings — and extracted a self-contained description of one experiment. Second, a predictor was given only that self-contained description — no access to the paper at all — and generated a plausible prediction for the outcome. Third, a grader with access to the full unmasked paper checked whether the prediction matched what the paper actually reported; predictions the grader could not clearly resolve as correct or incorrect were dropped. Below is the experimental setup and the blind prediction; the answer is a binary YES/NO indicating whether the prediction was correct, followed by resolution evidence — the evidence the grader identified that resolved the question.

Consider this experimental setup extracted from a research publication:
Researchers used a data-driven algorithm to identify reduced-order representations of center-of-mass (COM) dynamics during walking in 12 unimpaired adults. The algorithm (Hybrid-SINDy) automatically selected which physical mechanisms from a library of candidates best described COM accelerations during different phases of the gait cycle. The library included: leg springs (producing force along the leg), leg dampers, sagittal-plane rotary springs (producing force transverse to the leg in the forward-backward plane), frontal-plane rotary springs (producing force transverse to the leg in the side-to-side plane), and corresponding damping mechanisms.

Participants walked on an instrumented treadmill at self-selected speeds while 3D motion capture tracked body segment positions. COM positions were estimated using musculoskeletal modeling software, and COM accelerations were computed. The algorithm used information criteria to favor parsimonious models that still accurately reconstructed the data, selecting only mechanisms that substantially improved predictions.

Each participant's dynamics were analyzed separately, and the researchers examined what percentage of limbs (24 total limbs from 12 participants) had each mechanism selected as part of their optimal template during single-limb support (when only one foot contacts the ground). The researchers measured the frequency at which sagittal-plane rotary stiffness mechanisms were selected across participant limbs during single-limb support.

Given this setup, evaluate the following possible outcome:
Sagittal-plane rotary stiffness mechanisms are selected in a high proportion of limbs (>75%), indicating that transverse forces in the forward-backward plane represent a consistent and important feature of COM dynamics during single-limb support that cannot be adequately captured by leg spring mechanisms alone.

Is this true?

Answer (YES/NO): NO